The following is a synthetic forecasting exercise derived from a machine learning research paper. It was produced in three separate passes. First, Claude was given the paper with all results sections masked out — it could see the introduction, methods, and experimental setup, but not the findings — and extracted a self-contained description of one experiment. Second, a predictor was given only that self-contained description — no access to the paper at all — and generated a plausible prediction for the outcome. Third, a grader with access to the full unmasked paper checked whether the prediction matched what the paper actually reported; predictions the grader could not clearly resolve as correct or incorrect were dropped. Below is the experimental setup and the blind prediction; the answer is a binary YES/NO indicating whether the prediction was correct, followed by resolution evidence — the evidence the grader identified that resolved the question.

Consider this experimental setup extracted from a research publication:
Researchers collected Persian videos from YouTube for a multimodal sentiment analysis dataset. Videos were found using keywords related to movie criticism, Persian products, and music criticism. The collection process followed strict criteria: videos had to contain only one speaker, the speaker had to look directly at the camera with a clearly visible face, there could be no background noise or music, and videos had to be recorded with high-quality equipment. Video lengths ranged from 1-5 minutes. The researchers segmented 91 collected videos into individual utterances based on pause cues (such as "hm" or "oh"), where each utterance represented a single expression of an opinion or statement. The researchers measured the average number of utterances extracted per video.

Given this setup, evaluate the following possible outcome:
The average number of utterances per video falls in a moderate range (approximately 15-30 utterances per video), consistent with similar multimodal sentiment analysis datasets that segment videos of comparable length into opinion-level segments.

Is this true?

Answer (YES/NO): NO